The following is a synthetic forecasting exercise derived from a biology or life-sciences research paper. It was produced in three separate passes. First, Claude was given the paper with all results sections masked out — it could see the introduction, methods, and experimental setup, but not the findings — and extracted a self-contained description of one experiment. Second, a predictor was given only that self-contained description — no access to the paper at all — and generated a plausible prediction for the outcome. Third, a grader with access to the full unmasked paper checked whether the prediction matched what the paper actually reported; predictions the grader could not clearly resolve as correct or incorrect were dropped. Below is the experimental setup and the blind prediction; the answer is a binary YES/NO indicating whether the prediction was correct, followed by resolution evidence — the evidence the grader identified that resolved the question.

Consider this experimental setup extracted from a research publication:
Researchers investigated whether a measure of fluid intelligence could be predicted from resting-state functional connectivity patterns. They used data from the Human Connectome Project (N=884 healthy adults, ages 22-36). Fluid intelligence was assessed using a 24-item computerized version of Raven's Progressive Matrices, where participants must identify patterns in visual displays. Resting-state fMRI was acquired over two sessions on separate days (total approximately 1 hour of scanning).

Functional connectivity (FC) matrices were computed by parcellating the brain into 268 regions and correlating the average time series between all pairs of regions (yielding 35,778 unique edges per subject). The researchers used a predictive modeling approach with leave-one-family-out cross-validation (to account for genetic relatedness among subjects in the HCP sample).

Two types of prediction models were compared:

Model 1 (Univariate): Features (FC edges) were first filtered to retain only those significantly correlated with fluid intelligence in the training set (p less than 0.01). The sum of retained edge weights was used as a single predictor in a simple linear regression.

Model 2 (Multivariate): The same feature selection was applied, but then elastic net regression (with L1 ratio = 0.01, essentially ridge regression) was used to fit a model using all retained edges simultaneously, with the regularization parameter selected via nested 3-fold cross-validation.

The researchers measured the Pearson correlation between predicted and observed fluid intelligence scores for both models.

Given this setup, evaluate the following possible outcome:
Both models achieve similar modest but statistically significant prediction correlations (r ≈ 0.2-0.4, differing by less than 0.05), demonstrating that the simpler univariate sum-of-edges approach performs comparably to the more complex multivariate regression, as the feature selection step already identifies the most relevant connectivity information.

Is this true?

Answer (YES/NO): YES